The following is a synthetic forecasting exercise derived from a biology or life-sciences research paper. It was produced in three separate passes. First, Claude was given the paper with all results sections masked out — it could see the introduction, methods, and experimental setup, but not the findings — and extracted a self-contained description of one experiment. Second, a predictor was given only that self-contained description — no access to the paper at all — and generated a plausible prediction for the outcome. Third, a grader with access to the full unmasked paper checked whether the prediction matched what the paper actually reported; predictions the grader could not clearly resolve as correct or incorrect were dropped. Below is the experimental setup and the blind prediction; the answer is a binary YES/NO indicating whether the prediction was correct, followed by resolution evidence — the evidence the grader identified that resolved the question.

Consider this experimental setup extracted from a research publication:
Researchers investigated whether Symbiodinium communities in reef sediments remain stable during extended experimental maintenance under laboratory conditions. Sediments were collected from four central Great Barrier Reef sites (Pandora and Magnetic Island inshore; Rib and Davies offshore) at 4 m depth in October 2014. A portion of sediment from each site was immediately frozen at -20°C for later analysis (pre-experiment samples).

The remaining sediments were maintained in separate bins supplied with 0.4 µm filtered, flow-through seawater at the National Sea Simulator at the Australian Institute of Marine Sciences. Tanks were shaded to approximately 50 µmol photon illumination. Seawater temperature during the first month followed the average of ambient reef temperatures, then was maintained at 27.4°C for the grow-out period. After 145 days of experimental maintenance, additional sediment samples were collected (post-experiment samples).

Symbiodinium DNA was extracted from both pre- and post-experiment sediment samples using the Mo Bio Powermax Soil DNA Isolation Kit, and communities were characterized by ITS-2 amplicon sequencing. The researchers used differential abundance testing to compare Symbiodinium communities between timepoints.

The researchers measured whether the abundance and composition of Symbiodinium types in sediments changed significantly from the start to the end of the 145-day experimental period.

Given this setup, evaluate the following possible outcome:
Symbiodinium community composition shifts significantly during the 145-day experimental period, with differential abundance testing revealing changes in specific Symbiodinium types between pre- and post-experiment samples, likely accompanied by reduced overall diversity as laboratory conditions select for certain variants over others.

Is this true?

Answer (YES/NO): NO